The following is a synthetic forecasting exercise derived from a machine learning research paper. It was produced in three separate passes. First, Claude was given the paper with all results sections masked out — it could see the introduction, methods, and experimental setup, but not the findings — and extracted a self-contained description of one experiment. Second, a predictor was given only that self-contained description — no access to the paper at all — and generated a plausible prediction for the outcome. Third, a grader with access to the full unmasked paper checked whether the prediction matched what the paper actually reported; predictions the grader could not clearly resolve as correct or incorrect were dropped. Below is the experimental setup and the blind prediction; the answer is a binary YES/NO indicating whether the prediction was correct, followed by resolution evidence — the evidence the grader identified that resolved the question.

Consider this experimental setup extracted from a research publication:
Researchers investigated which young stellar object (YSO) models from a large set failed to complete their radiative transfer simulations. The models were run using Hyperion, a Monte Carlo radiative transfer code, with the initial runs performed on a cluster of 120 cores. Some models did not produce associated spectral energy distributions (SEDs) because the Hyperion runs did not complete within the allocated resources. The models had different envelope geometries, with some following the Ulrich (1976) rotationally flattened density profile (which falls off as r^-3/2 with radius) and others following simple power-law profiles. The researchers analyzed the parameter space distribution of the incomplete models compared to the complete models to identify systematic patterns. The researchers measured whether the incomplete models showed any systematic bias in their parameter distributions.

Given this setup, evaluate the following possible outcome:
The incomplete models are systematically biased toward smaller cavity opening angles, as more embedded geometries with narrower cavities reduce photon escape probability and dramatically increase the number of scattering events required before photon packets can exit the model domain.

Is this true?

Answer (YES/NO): NO